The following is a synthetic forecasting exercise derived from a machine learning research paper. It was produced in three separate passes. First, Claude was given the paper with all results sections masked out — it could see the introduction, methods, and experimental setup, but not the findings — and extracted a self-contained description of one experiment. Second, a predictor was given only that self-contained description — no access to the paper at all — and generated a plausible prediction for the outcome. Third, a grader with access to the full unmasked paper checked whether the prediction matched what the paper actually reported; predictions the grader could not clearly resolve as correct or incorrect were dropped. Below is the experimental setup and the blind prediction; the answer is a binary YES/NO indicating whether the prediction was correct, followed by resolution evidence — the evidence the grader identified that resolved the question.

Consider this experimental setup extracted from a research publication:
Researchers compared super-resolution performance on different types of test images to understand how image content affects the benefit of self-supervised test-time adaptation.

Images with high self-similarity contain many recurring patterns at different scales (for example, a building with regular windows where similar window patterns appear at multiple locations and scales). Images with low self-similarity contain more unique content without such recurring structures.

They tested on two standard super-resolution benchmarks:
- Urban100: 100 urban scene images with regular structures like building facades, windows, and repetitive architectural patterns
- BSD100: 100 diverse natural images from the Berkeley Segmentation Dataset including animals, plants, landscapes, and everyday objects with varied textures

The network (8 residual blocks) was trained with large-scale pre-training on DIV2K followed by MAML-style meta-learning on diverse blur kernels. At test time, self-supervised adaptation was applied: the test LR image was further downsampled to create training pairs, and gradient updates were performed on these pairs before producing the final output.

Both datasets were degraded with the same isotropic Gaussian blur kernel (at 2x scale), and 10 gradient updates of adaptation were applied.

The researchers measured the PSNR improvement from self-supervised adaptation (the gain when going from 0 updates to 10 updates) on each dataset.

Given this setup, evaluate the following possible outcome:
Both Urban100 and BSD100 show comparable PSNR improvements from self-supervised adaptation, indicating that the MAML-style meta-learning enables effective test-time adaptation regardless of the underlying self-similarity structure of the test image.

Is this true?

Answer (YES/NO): NO